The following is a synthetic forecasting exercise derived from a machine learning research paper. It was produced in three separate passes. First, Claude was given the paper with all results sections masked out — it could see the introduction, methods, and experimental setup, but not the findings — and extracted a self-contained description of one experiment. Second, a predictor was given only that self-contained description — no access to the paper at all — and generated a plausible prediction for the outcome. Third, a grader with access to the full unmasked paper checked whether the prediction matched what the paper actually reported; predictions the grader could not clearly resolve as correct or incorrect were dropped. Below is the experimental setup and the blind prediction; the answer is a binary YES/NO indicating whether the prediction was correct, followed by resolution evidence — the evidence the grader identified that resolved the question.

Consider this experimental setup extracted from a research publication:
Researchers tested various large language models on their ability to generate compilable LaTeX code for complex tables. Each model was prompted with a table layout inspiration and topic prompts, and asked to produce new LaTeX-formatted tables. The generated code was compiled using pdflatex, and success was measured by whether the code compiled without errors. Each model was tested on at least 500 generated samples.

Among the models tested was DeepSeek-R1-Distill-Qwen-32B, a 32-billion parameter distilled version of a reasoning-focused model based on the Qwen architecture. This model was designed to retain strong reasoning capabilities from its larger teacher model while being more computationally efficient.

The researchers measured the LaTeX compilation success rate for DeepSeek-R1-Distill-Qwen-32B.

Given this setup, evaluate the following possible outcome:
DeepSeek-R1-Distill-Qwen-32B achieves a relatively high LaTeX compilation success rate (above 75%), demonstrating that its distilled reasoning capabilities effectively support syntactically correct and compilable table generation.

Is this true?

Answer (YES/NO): NO